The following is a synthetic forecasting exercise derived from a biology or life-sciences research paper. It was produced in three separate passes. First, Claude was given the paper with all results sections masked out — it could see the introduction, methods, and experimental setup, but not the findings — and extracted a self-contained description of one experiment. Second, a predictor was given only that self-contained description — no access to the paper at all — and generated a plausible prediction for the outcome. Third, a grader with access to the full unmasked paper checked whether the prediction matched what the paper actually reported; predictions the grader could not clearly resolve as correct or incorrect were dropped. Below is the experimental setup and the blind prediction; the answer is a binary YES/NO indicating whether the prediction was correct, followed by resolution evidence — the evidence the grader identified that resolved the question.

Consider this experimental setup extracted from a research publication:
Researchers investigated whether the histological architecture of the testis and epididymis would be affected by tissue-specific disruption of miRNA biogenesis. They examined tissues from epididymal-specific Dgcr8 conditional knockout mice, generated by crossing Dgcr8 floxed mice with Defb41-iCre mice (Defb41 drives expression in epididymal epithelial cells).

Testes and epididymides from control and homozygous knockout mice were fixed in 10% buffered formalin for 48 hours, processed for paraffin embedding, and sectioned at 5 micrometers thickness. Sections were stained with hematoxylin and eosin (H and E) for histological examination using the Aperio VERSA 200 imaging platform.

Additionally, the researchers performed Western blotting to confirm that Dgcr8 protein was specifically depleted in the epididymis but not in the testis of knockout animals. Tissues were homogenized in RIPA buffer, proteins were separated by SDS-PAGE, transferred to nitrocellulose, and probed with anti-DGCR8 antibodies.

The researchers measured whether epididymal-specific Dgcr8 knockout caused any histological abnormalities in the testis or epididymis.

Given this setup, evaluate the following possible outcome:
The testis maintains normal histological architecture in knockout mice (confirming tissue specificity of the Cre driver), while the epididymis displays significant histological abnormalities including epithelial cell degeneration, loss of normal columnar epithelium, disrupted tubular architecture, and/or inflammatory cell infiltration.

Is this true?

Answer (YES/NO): NO